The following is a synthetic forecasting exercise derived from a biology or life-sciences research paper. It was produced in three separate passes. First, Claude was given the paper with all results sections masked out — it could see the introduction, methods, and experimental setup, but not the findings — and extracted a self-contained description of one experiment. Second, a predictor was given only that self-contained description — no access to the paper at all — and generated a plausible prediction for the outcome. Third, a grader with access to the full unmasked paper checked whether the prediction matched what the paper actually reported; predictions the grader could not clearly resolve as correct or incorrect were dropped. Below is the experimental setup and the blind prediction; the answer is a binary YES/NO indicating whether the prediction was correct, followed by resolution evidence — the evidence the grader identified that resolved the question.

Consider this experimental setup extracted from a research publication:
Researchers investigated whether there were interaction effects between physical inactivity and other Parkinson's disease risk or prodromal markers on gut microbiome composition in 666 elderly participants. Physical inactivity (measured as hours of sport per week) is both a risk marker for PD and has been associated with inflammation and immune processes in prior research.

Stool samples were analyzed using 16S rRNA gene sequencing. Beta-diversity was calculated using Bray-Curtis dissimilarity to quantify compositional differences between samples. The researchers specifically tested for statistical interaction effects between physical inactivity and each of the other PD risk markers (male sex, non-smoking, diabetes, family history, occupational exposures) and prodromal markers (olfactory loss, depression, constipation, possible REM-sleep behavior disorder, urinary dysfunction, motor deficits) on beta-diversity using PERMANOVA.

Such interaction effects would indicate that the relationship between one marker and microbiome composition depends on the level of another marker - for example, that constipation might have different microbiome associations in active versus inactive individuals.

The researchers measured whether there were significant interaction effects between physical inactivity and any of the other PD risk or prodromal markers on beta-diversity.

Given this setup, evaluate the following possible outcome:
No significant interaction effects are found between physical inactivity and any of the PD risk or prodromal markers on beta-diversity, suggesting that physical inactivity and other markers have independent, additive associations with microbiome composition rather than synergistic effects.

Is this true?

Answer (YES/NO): NO